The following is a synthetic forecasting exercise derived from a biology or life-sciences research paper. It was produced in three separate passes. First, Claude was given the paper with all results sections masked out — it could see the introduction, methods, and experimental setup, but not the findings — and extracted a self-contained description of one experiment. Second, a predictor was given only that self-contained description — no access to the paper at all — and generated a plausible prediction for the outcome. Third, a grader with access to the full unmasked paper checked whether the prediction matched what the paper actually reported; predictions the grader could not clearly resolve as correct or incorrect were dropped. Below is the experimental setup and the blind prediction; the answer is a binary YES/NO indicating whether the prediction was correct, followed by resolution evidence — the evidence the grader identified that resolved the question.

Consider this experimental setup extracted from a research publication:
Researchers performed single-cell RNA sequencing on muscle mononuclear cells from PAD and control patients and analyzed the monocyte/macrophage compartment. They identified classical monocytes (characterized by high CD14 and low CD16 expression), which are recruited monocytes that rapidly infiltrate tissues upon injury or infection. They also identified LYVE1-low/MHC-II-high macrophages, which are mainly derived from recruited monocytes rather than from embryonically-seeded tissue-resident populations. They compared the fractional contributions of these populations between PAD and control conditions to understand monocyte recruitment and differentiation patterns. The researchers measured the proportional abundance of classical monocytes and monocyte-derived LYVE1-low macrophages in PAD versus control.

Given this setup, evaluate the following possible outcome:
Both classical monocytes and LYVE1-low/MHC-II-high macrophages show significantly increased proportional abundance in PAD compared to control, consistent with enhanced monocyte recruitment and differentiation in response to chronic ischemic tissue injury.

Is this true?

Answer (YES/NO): NO